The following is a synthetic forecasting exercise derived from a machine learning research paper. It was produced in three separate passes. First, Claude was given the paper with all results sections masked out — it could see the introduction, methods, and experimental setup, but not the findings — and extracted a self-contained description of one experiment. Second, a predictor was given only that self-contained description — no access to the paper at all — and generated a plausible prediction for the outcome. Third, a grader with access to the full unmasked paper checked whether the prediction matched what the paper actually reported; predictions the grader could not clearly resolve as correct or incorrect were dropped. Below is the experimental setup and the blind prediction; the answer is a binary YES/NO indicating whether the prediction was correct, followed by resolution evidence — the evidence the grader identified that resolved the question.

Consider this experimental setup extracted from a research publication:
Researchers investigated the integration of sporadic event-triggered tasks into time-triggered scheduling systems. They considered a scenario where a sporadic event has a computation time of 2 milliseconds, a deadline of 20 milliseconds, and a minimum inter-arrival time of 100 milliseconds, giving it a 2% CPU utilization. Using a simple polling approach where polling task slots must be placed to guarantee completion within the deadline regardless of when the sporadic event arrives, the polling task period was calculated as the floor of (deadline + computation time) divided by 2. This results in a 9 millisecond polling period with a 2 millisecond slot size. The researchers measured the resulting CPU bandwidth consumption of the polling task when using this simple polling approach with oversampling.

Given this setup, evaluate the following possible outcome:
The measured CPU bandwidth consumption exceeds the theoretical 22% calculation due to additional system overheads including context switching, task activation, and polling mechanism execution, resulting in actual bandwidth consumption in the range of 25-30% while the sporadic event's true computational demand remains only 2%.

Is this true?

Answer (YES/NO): NO